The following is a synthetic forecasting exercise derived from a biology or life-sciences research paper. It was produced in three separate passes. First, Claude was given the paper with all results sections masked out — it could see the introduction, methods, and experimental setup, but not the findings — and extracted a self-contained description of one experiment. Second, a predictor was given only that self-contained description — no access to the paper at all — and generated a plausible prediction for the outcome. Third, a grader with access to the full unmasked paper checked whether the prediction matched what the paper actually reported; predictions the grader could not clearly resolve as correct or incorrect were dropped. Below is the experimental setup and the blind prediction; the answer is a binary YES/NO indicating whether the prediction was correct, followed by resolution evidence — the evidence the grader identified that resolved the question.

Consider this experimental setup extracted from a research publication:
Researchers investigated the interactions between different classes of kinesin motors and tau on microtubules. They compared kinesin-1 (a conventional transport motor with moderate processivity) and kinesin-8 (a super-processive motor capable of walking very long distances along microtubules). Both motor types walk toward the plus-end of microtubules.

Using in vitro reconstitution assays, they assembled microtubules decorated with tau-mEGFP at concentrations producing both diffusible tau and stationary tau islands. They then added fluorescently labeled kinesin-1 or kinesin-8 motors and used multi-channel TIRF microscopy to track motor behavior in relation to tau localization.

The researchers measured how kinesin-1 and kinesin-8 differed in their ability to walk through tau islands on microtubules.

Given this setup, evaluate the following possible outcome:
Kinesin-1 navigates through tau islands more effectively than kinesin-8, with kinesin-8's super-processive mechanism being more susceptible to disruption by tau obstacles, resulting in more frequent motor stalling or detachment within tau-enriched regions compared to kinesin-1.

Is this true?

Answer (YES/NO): NO